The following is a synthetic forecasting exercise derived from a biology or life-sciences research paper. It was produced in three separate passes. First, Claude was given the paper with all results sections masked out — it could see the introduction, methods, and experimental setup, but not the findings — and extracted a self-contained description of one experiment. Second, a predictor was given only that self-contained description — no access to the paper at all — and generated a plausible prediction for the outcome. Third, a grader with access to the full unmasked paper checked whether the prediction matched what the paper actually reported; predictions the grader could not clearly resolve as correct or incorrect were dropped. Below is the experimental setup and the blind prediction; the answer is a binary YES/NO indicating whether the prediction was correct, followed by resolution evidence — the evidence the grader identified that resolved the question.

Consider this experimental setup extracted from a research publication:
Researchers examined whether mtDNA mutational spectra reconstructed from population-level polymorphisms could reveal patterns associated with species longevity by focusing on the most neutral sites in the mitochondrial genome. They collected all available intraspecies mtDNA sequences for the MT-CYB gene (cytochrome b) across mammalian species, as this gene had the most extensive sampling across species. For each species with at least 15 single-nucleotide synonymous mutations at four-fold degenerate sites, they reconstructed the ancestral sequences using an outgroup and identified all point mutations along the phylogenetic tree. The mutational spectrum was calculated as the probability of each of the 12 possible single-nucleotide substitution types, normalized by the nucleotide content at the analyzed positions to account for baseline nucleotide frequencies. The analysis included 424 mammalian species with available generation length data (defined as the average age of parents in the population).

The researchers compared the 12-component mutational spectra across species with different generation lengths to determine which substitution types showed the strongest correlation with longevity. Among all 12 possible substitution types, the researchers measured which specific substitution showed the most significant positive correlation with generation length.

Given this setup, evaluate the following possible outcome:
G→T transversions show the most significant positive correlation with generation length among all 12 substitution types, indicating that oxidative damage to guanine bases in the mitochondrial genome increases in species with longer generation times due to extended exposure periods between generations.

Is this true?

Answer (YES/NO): NO